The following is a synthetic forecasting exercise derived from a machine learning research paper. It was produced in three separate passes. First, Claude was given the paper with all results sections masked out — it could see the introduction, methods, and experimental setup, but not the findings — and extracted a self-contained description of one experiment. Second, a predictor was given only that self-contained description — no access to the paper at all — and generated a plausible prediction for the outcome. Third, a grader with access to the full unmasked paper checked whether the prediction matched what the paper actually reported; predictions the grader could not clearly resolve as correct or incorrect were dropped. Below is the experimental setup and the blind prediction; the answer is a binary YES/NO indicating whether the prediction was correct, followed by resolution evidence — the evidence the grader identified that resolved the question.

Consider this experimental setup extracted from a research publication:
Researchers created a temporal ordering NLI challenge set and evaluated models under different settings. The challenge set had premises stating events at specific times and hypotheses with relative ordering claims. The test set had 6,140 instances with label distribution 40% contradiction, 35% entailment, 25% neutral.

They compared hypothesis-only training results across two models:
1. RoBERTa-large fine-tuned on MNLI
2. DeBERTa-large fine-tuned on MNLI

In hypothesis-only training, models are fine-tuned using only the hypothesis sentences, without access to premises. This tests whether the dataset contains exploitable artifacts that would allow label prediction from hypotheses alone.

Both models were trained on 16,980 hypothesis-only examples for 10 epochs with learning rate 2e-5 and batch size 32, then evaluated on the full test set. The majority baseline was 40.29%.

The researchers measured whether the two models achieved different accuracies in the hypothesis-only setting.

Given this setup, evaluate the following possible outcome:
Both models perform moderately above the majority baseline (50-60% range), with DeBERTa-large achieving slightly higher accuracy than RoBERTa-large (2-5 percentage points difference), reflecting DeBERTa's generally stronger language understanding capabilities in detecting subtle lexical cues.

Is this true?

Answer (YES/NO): NO